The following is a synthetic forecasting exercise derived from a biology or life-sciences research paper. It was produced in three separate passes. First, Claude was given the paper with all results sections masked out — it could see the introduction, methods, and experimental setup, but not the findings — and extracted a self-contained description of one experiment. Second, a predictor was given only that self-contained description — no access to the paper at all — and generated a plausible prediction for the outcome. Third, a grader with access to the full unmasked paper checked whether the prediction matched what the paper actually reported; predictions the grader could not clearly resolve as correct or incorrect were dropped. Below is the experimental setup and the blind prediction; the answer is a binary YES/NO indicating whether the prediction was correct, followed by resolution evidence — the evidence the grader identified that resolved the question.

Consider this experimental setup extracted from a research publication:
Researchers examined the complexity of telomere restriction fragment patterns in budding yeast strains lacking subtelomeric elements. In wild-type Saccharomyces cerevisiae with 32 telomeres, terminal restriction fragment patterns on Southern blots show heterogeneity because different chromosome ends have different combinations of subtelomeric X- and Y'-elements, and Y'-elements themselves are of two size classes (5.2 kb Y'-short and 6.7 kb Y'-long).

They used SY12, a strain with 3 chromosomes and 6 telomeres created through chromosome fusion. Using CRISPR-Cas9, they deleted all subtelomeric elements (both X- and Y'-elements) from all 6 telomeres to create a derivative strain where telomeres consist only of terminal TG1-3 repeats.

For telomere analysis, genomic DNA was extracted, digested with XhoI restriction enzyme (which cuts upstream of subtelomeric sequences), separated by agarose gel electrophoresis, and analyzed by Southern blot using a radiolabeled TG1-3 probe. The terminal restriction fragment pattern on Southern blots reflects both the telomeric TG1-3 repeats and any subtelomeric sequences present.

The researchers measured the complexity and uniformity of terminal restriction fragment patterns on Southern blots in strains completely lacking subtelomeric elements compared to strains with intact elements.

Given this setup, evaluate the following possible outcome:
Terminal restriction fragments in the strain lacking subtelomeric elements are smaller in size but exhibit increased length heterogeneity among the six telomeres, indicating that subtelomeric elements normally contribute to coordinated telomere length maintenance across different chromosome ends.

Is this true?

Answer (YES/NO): NO